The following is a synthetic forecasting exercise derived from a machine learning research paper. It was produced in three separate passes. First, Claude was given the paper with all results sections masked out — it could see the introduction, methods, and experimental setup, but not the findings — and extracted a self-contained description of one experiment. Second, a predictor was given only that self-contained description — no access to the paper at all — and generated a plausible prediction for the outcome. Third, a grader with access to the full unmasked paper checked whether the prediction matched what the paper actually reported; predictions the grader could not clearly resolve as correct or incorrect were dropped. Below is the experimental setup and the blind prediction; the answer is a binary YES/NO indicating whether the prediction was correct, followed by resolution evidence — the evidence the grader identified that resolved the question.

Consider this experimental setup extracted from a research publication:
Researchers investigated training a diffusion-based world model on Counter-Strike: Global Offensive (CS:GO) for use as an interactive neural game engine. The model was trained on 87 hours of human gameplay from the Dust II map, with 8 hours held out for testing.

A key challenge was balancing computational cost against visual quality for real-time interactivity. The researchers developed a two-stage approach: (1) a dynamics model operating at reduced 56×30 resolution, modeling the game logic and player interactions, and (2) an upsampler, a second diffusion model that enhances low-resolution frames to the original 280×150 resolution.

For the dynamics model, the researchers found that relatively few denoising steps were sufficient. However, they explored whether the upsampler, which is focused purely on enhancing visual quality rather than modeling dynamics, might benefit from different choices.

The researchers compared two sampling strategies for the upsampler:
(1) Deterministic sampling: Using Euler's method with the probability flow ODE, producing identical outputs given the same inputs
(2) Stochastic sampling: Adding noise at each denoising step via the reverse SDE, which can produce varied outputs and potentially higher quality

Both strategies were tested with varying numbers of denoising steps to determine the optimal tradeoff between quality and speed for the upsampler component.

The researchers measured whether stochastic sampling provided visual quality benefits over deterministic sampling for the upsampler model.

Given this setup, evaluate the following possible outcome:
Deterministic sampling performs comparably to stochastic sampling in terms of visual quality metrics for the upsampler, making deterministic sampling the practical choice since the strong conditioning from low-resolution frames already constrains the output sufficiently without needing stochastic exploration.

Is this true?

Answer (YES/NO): NO